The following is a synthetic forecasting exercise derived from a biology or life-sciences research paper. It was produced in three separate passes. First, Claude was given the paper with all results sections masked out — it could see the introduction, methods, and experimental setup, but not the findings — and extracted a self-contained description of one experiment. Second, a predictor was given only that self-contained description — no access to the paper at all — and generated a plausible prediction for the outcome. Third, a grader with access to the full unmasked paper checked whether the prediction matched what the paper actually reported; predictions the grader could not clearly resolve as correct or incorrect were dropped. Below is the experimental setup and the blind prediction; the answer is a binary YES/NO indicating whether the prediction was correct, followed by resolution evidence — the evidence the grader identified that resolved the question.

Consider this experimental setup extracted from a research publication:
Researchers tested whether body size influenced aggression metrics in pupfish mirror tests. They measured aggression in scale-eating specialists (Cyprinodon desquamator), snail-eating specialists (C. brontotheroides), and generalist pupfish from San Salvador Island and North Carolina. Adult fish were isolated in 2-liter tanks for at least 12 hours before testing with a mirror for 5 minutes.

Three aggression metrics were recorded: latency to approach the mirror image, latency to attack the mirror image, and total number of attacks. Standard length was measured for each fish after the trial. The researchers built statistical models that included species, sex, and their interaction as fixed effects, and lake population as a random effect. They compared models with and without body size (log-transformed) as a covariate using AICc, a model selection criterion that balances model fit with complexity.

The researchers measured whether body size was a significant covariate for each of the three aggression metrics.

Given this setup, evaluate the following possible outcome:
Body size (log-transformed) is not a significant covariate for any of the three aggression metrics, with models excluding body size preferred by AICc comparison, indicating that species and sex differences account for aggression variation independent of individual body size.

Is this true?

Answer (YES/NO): NO